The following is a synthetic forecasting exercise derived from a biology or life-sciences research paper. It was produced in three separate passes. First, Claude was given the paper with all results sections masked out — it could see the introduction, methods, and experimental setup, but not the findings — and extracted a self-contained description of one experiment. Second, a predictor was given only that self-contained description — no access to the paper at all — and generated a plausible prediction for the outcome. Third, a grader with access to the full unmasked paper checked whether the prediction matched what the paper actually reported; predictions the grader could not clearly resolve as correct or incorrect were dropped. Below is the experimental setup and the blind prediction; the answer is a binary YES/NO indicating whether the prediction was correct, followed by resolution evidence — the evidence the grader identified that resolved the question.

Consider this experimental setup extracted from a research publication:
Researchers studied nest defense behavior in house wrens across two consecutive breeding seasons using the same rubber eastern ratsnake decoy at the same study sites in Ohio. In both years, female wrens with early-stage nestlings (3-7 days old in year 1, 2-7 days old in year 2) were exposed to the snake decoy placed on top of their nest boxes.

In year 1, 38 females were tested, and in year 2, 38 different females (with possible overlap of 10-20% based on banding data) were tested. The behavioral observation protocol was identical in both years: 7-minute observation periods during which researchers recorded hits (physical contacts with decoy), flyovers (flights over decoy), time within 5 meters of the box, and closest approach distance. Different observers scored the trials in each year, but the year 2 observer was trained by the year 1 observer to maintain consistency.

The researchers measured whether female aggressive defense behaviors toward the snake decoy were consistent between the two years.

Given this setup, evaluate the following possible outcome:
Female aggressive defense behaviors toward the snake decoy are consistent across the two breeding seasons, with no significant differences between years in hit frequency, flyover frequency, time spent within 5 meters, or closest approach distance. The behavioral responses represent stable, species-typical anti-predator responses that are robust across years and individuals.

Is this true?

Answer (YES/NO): NO